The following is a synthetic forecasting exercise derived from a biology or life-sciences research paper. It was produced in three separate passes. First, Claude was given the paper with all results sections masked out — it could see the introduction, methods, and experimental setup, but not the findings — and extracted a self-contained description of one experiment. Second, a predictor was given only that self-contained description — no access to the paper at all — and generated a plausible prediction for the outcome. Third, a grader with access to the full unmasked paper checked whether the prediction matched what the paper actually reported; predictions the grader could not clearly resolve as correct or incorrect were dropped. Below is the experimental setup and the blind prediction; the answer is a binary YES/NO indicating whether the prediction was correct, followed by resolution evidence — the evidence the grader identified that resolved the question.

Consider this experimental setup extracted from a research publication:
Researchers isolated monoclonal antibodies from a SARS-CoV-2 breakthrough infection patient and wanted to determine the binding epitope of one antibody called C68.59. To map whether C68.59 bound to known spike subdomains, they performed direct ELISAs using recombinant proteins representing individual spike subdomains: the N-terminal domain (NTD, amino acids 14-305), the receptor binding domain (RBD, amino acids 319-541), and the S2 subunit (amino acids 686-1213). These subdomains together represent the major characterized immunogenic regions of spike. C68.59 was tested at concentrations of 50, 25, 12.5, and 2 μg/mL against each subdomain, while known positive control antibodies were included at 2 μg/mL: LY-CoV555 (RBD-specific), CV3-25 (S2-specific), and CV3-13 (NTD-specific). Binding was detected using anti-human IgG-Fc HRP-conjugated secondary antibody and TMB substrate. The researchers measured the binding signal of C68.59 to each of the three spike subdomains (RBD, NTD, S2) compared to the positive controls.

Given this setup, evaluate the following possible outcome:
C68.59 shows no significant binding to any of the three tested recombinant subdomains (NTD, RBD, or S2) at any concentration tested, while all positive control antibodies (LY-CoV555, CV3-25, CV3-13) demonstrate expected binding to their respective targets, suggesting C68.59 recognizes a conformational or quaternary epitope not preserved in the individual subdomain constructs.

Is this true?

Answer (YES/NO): YES